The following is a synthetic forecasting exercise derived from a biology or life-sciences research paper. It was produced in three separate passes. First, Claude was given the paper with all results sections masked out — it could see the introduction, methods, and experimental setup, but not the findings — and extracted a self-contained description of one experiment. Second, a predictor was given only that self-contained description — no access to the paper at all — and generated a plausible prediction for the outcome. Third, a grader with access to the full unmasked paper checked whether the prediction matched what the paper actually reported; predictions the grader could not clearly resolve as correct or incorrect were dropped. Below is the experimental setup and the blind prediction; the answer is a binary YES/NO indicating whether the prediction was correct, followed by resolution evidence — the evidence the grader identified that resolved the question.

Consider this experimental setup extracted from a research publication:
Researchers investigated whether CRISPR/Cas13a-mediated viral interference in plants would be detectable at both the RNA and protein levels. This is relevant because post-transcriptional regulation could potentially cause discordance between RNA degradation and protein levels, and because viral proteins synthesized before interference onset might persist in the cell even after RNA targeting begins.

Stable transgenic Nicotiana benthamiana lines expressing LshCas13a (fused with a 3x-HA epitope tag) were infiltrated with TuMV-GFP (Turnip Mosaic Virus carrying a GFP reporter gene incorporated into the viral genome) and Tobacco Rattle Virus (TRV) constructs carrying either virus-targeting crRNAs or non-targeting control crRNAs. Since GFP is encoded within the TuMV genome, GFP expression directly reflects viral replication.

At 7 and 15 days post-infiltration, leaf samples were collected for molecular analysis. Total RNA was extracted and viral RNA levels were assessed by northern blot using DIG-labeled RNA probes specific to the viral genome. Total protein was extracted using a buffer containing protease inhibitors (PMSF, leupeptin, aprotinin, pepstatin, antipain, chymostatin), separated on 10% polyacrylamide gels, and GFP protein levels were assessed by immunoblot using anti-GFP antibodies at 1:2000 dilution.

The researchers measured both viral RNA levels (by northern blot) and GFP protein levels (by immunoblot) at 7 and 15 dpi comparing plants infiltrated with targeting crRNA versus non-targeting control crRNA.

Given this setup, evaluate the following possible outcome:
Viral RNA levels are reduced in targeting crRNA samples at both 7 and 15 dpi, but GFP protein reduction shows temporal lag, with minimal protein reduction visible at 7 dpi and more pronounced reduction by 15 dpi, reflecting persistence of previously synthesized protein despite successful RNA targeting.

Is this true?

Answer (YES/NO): NO